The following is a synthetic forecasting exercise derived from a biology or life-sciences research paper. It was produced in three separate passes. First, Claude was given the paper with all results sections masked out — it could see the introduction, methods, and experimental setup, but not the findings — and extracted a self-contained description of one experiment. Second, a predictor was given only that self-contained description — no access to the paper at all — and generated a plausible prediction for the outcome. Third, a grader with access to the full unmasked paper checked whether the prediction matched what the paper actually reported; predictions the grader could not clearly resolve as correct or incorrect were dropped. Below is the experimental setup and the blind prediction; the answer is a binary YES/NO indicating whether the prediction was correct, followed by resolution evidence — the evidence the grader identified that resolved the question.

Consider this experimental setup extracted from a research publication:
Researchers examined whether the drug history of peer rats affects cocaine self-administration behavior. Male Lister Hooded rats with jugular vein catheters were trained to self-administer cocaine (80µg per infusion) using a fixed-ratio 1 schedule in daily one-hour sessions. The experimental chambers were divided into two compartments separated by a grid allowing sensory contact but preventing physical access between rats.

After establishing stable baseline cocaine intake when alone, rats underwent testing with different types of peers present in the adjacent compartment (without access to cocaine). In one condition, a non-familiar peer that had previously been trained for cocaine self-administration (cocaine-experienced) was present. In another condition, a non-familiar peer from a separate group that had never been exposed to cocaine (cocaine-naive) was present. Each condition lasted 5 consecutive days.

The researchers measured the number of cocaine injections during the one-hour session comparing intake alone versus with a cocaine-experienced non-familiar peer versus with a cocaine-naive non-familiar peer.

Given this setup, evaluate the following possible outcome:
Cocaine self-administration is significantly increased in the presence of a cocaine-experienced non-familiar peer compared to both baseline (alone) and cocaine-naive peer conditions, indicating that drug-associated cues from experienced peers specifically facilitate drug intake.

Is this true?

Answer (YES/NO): NO